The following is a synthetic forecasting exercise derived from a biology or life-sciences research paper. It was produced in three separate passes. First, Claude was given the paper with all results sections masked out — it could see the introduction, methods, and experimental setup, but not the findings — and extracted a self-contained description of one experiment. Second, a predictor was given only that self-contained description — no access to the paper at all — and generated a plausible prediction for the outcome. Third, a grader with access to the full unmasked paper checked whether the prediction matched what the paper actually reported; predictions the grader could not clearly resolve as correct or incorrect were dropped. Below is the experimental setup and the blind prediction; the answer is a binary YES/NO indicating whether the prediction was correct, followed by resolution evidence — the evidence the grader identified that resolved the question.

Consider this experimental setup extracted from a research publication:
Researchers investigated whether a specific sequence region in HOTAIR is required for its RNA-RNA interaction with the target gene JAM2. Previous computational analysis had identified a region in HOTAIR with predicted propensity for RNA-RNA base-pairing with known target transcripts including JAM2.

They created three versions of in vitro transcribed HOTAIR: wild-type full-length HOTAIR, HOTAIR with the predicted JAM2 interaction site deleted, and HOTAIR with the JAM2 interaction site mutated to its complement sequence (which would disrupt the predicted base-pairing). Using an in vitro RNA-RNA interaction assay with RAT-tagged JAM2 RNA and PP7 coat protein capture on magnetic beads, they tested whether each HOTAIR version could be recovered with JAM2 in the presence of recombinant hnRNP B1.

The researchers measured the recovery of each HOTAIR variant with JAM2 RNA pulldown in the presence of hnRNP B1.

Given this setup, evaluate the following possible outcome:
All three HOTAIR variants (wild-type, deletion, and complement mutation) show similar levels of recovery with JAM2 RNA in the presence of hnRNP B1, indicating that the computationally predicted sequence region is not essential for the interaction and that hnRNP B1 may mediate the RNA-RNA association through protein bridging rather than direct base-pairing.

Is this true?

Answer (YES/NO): YES